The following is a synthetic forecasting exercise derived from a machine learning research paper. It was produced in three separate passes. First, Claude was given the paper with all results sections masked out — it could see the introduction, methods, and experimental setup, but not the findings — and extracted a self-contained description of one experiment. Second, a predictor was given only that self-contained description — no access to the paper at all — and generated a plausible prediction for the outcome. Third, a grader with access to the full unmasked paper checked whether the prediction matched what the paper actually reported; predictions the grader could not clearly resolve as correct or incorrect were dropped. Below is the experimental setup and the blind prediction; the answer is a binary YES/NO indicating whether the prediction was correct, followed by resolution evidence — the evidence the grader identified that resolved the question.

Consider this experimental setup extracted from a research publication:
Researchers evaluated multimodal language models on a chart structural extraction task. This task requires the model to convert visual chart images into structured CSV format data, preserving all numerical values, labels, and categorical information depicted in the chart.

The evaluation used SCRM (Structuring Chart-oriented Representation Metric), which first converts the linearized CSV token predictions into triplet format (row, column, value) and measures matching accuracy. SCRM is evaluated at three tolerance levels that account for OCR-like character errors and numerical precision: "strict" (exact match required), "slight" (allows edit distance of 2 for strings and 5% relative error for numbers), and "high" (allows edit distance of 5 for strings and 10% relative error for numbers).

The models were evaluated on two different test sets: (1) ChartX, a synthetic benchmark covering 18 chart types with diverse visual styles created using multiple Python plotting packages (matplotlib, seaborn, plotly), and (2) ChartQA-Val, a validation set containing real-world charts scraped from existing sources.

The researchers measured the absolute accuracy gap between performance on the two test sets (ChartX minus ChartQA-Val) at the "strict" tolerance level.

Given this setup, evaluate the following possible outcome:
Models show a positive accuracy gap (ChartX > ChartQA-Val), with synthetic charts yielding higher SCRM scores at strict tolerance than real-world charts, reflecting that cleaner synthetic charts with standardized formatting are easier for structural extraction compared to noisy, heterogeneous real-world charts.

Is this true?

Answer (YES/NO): NO